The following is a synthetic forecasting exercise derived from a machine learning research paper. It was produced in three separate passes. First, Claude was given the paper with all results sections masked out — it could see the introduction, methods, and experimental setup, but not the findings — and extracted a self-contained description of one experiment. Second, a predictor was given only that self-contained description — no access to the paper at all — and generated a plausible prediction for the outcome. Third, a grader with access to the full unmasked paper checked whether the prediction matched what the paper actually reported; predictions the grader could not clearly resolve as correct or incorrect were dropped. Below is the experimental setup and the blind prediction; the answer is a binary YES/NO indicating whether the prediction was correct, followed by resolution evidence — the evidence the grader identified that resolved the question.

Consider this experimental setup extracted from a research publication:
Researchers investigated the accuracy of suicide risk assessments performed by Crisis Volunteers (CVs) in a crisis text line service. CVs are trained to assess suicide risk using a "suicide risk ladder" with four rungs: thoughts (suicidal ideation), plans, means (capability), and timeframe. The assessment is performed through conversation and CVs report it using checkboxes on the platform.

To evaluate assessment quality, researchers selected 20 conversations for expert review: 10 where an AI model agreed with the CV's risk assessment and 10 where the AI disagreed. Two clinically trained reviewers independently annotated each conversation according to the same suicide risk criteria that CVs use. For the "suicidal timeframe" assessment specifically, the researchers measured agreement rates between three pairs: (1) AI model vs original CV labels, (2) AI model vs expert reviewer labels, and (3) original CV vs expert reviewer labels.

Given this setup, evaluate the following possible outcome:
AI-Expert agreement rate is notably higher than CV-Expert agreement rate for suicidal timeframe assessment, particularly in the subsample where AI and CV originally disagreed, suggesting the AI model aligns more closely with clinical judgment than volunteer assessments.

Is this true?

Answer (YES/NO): YES